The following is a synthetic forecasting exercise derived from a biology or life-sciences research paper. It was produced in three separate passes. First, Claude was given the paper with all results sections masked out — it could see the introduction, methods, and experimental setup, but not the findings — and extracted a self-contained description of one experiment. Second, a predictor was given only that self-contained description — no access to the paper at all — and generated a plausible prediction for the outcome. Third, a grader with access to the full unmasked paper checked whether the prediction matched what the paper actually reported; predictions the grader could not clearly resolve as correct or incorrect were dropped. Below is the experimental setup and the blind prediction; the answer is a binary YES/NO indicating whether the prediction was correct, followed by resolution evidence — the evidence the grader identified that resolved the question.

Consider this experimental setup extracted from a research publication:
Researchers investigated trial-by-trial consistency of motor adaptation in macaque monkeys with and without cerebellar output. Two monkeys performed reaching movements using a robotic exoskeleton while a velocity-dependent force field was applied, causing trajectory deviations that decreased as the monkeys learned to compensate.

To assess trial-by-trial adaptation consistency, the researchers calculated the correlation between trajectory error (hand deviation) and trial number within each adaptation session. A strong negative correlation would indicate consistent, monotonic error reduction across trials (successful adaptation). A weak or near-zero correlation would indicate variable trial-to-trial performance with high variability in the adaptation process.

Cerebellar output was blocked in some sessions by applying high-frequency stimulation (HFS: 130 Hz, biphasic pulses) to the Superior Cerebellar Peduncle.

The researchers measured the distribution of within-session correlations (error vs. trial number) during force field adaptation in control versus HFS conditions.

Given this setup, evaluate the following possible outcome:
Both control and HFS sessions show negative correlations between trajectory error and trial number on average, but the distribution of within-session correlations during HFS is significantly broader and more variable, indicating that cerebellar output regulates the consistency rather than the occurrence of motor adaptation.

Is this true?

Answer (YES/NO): NO